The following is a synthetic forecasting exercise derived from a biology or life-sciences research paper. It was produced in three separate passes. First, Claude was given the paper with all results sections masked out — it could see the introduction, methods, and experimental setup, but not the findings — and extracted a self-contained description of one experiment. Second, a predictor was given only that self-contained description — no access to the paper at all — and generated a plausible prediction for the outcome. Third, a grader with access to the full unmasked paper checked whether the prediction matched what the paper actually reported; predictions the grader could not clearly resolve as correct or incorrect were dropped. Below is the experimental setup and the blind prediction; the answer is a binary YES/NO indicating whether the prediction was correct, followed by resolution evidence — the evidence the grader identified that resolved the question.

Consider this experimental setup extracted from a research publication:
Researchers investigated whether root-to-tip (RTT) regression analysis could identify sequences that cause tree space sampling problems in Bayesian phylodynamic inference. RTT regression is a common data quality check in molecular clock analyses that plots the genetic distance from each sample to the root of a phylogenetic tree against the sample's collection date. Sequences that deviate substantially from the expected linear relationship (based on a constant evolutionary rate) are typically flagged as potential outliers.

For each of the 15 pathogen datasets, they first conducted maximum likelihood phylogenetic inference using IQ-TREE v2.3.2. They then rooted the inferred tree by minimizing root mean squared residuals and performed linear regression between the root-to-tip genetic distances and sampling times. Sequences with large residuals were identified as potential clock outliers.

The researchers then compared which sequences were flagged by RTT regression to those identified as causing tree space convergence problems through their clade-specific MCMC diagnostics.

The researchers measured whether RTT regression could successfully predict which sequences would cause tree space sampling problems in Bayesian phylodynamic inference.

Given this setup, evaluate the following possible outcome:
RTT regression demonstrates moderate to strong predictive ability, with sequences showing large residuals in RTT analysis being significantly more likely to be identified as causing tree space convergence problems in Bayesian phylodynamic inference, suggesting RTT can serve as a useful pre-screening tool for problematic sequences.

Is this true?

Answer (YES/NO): NO